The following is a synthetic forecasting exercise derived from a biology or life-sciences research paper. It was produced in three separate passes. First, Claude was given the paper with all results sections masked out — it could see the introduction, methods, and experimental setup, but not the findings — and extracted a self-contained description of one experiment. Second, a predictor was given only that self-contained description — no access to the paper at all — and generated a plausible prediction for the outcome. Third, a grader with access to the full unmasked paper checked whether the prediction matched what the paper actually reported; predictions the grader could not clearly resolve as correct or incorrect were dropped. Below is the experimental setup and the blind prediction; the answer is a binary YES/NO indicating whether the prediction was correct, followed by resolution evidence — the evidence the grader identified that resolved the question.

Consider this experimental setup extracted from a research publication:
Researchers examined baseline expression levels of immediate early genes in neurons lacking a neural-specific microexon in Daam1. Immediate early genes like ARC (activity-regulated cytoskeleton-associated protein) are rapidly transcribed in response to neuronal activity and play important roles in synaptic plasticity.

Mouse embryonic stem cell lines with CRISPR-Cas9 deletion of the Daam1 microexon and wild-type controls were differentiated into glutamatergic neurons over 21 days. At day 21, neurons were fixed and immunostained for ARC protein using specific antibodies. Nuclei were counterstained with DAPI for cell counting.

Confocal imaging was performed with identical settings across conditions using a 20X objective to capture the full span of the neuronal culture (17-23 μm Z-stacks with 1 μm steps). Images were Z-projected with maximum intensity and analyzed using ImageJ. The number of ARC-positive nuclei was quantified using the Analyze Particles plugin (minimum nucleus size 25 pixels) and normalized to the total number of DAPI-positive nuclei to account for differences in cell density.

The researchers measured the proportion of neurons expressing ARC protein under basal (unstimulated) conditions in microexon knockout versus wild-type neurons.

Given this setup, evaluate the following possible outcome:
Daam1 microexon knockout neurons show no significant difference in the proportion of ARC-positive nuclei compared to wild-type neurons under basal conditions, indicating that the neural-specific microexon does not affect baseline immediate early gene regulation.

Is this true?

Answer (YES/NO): NO